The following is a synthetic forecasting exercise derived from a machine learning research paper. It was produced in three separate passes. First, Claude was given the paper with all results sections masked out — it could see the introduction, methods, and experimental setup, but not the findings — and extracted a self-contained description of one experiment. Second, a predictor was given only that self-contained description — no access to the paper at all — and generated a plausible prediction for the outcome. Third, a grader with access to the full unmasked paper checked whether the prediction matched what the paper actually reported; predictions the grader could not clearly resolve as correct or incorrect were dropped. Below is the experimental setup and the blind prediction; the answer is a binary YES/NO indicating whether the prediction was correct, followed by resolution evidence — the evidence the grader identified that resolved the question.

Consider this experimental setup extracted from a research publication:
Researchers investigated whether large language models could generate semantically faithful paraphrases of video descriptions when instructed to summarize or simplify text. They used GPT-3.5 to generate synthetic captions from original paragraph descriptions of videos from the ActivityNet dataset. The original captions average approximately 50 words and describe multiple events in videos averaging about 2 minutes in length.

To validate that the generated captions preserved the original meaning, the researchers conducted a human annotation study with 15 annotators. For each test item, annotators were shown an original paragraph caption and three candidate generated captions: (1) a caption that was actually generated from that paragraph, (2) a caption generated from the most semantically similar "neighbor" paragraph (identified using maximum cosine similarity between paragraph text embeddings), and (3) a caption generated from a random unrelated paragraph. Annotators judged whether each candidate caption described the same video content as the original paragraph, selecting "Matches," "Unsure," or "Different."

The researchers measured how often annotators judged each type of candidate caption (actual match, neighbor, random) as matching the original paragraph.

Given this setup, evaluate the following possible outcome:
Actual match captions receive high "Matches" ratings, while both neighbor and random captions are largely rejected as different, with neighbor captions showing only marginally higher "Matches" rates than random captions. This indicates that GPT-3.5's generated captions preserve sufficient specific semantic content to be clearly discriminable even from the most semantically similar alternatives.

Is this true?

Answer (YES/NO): NO